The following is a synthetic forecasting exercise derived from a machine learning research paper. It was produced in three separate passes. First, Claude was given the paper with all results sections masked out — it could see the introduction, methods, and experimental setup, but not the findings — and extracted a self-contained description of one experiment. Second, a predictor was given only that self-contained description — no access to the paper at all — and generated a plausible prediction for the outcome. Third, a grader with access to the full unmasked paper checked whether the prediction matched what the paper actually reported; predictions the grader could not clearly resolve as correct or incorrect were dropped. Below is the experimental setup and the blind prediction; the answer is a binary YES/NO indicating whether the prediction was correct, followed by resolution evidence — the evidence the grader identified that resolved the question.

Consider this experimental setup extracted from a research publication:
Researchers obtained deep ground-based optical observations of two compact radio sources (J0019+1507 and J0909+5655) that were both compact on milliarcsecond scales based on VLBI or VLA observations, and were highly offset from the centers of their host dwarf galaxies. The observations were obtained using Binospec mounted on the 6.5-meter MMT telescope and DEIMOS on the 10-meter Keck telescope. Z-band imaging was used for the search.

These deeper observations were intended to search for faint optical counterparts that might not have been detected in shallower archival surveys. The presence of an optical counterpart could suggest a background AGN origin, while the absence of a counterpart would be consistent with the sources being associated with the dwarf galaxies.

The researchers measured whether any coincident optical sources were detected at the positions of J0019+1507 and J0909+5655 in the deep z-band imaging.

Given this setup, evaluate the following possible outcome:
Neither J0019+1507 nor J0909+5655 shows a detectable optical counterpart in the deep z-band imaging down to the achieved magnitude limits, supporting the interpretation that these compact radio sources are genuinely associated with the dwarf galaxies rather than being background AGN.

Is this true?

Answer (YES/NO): YES